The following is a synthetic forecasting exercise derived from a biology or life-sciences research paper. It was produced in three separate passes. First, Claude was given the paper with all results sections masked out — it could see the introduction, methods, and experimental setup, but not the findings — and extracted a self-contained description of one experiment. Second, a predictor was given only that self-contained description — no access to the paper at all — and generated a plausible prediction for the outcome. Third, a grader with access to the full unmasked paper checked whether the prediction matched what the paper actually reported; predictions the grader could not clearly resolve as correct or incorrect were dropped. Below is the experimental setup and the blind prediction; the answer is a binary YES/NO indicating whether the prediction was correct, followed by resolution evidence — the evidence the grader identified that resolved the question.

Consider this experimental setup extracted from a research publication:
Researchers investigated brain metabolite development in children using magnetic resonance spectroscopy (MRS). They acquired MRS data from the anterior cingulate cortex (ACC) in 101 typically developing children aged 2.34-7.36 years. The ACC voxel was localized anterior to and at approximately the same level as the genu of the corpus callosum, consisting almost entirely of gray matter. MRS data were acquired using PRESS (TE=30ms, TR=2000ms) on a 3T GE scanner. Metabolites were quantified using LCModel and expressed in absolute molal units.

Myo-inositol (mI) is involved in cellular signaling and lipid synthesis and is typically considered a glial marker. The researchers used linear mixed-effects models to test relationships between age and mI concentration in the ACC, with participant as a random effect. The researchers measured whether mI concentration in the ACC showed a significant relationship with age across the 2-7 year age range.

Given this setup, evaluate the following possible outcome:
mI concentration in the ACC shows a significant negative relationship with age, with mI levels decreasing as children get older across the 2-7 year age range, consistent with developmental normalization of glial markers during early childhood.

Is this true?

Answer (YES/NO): YES